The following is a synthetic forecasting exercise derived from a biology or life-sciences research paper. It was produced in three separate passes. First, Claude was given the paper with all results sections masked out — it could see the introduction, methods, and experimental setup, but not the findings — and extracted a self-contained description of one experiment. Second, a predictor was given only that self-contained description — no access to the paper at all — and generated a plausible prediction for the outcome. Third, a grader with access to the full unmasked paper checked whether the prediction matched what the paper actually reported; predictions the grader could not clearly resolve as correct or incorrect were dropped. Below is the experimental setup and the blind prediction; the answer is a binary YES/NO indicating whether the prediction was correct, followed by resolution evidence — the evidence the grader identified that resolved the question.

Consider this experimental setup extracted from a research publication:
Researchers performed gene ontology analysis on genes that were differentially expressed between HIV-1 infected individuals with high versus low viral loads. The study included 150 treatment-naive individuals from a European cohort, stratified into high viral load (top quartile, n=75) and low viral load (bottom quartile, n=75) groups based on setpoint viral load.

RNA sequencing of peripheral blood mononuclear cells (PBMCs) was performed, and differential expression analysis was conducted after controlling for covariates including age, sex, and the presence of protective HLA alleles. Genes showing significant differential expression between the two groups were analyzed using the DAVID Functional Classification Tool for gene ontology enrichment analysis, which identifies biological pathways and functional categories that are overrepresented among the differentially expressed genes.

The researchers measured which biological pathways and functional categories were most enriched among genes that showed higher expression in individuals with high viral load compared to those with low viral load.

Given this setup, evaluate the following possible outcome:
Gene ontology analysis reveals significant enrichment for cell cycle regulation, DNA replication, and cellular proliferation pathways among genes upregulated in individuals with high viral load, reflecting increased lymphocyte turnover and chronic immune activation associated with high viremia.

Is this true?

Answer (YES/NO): YES